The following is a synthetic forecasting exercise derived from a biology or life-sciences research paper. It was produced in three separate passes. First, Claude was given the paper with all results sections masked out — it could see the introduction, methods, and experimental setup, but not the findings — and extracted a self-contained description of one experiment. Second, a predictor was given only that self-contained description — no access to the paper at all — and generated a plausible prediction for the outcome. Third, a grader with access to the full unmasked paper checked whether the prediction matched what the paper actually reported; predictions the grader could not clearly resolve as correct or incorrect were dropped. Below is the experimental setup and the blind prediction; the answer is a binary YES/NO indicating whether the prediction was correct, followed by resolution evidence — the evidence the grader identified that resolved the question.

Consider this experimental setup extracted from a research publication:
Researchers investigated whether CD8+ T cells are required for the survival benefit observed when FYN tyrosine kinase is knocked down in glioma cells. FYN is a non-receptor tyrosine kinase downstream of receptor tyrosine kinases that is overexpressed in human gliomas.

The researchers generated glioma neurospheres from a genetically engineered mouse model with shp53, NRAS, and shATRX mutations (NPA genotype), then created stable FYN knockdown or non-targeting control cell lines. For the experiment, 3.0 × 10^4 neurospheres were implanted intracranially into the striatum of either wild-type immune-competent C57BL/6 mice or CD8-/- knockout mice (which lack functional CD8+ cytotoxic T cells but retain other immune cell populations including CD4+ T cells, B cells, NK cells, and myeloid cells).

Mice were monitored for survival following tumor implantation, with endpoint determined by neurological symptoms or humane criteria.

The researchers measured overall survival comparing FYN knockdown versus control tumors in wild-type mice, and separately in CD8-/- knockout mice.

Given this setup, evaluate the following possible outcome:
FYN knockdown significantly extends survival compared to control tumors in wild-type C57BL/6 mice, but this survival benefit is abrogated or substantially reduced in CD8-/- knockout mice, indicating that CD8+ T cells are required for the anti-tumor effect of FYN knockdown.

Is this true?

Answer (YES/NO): YES